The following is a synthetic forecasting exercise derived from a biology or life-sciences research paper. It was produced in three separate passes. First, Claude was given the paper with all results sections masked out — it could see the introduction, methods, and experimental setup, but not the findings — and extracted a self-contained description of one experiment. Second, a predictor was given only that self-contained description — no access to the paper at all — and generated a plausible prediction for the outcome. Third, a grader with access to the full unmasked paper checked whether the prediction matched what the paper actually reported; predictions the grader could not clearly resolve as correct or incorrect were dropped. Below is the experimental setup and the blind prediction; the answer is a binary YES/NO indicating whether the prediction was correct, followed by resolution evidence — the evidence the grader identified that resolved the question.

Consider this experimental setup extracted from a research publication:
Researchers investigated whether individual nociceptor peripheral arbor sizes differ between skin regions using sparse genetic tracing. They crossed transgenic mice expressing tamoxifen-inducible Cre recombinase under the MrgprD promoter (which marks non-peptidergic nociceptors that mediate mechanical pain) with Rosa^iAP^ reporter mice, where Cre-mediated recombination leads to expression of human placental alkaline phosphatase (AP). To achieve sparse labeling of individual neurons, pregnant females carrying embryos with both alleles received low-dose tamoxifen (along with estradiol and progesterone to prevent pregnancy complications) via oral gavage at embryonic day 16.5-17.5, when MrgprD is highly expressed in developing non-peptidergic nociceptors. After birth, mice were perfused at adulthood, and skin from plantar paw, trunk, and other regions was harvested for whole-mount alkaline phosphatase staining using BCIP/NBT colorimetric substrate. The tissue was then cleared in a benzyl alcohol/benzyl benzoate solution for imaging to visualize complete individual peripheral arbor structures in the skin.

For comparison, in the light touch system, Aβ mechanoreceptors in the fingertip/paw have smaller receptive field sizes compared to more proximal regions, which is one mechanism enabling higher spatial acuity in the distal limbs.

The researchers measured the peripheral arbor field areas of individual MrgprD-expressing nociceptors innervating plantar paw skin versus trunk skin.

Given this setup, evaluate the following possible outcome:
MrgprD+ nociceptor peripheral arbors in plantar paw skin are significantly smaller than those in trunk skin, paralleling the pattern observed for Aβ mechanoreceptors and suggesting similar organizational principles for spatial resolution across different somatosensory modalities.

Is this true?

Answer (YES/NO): NO